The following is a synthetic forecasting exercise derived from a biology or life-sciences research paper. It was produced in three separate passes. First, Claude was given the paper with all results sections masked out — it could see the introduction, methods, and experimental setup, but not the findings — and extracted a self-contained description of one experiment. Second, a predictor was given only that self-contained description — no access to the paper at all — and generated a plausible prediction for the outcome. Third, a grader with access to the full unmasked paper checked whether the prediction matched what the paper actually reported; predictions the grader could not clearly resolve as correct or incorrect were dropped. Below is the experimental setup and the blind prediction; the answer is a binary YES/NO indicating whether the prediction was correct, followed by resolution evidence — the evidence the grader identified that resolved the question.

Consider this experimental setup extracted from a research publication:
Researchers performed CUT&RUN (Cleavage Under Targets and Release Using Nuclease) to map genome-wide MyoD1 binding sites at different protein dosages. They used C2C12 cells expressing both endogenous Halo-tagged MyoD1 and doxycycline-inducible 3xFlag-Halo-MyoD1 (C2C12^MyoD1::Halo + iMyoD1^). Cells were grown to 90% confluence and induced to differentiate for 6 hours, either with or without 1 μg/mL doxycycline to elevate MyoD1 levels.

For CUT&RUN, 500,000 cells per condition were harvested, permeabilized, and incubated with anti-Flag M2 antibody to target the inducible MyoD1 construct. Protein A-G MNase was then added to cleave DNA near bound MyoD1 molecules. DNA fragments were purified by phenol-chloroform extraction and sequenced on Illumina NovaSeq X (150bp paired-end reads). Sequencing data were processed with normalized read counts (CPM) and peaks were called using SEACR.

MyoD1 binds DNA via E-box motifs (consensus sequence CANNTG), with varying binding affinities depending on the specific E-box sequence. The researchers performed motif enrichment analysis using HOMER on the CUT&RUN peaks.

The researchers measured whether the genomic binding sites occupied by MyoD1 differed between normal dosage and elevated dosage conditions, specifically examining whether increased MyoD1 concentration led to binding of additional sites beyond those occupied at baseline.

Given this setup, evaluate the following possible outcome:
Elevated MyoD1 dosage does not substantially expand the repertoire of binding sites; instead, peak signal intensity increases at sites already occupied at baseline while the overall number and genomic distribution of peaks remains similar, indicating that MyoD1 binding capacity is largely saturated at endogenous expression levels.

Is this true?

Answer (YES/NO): NO